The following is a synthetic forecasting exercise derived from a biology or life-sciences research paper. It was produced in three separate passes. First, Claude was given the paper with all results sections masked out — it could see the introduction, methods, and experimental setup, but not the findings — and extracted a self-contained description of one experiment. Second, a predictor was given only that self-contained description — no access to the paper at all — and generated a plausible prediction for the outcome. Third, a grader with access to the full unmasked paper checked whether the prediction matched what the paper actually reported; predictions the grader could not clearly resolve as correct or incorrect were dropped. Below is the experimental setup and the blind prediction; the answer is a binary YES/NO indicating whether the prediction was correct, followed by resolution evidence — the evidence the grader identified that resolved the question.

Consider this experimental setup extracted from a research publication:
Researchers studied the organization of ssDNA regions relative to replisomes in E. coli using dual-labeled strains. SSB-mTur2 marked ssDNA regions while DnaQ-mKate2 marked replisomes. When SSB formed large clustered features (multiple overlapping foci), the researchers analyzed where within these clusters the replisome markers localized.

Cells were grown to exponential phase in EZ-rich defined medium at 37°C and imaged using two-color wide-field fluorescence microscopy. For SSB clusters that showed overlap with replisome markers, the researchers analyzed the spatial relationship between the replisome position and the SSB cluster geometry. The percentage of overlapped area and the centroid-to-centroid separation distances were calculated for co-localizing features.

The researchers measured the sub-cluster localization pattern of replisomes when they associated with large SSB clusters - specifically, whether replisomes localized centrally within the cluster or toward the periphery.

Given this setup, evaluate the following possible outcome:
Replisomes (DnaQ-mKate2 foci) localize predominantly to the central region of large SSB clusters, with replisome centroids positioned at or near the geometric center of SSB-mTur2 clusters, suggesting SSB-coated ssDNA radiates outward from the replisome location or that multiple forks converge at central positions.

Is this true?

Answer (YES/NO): NO